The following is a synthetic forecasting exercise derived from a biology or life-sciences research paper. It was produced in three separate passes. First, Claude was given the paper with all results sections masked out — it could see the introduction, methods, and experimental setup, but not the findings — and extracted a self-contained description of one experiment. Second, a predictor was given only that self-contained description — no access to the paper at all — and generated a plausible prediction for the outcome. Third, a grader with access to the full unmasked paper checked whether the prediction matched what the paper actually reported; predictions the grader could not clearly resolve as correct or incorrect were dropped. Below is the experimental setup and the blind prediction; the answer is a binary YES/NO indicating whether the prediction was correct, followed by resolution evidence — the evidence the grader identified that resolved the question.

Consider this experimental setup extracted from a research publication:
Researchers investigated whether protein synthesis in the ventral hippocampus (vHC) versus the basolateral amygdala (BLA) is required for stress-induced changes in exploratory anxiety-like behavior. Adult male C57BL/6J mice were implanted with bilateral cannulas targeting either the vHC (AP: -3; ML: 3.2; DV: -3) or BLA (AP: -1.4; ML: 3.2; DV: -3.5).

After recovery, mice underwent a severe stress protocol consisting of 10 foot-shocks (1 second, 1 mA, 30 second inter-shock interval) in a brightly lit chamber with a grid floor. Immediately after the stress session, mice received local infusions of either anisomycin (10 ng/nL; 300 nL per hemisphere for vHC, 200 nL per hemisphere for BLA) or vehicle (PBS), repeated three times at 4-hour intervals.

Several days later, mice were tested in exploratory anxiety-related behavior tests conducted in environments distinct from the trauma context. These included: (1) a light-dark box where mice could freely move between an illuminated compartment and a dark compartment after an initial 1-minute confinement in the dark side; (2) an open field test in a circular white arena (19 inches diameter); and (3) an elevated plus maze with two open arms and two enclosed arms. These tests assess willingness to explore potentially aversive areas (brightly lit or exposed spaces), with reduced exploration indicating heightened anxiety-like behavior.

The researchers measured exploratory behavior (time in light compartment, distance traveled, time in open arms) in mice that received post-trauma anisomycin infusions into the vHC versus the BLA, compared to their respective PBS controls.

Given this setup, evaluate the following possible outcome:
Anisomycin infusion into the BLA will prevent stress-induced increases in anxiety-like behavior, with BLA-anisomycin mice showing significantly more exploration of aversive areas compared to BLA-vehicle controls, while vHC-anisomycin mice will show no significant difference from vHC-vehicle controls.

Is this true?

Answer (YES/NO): NO